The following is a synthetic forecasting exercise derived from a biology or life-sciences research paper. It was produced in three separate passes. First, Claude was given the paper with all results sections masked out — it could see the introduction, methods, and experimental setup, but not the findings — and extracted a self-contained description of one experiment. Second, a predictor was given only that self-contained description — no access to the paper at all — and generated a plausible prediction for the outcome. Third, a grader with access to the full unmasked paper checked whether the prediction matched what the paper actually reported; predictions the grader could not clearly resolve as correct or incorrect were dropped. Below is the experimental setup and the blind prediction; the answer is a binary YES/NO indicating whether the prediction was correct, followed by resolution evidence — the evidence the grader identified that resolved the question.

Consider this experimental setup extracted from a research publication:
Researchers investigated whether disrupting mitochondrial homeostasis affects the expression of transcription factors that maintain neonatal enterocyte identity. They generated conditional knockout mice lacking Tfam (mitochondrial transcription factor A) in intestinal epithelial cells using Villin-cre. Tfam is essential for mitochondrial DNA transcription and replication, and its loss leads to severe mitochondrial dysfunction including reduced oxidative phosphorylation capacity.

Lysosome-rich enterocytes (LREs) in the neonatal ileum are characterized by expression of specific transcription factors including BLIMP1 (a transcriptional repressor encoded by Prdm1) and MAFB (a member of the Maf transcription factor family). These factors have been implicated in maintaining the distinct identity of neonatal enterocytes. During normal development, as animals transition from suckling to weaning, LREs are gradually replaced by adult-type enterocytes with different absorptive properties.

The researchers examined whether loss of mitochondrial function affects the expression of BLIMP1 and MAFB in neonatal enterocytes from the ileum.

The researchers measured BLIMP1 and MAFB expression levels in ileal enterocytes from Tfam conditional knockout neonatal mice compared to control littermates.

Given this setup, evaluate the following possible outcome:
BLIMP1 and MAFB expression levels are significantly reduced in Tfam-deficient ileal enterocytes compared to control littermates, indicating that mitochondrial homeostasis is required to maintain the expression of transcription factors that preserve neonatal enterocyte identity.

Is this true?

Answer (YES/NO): YES